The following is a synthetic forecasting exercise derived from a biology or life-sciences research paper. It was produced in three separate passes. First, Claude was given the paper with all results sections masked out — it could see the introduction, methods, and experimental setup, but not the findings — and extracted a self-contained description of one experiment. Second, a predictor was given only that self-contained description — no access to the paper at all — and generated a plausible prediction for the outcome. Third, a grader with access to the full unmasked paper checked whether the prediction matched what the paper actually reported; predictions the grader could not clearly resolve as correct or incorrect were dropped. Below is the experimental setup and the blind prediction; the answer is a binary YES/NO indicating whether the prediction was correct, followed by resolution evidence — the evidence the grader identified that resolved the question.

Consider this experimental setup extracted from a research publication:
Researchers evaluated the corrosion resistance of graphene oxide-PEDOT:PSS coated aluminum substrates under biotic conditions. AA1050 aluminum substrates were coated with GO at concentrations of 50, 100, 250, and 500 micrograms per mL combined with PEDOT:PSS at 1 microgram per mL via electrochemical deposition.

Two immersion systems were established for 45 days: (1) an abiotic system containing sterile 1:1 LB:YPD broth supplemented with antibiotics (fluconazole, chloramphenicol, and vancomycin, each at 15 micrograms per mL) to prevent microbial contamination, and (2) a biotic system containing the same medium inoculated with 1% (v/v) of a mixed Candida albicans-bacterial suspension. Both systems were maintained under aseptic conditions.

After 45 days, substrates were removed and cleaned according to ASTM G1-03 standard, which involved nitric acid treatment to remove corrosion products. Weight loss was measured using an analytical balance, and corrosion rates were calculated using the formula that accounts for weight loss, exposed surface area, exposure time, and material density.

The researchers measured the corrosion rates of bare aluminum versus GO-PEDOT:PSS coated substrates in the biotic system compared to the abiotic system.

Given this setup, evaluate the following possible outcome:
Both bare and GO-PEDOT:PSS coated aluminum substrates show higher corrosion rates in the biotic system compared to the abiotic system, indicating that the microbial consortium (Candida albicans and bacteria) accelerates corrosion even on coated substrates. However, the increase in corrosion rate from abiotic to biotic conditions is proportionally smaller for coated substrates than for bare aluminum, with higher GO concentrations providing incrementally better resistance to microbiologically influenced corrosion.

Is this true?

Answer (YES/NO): NO